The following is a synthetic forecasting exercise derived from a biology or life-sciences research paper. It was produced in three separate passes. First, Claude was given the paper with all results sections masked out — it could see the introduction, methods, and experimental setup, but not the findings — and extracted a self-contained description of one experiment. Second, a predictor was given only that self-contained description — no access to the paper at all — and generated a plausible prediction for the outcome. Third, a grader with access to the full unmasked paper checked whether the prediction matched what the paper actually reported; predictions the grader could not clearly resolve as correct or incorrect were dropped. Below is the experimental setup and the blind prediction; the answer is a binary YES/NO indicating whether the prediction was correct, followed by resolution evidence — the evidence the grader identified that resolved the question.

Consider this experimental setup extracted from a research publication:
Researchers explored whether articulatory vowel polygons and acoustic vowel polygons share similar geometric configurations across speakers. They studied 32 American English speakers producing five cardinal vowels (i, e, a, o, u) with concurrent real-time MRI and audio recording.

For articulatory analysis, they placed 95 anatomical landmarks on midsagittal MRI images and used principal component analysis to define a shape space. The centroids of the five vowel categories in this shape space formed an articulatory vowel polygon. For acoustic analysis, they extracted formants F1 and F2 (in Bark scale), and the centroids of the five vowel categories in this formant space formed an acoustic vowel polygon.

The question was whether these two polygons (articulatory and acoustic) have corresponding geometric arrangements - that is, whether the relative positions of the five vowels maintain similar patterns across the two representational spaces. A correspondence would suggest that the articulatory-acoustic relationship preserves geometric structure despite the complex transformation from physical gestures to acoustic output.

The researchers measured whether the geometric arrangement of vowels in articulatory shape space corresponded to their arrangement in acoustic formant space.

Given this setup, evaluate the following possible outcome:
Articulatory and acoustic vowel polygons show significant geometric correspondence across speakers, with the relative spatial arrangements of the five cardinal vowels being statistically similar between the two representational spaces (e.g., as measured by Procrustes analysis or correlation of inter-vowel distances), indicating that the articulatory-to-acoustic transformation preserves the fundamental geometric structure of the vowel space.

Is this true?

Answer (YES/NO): YES